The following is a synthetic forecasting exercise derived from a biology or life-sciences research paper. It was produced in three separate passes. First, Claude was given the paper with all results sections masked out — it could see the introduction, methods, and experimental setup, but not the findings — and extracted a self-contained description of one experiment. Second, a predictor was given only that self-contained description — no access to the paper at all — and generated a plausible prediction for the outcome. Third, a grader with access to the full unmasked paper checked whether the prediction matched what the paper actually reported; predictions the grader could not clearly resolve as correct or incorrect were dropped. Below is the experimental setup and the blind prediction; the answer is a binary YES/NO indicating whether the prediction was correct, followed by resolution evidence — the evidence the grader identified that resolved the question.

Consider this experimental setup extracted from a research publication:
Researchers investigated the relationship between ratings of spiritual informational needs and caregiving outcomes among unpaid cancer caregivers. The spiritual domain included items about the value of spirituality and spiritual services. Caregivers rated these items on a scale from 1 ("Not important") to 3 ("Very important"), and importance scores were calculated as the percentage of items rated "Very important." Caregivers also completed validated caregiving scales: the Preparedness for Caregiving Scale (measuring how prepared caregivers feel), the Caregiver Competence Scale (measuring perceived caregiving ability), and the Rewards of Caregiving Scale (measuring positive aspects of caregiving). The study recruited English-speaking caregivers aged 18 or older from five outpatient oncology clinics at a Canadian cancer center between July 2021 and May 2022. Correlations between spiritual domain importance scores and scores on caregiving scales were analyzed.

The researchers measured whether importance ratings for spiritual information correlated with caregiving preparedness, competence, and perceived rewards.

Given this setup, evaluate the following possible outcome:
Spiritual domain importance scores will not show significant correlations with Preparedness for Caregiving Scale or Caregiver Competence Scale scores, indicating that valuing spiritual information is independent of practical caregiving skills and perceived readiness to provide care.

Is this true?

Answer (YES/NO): NO